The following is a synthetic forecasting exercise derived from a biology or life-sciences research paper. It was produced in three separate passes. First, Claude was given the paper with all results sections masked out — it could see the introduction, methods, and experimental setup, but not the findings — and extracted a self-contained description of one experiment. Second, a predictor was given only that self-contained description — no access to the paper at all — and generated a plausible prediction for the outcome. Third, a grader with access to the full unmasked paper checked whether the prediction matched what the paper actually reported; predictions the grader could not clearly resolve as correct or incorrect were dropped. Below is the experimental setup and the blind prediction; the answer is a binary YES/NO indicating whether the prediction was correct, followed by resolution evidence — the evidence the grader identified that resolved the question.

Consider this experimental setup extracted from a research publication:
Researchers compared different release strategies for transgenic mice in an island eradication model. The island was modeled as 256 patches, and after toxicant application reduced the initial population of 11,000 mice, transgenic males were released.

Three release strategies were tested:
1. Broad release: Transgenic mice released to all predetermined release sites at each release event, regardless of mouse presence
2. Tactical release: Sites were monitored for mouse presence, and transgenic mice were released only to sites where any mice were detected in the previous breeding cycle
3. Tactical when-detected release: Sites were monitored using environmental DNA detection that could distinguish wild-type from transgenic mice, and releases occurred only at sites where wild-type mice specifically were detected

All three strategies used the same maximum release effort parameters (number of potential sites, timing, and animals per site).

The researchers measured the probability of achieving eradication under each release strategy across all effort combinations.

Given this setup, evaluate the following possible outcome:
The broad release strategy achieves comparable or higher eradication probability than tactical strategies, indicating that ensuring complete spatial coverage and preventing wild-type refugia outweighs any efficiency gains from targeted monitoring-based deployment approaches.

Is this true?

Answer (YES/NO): YES